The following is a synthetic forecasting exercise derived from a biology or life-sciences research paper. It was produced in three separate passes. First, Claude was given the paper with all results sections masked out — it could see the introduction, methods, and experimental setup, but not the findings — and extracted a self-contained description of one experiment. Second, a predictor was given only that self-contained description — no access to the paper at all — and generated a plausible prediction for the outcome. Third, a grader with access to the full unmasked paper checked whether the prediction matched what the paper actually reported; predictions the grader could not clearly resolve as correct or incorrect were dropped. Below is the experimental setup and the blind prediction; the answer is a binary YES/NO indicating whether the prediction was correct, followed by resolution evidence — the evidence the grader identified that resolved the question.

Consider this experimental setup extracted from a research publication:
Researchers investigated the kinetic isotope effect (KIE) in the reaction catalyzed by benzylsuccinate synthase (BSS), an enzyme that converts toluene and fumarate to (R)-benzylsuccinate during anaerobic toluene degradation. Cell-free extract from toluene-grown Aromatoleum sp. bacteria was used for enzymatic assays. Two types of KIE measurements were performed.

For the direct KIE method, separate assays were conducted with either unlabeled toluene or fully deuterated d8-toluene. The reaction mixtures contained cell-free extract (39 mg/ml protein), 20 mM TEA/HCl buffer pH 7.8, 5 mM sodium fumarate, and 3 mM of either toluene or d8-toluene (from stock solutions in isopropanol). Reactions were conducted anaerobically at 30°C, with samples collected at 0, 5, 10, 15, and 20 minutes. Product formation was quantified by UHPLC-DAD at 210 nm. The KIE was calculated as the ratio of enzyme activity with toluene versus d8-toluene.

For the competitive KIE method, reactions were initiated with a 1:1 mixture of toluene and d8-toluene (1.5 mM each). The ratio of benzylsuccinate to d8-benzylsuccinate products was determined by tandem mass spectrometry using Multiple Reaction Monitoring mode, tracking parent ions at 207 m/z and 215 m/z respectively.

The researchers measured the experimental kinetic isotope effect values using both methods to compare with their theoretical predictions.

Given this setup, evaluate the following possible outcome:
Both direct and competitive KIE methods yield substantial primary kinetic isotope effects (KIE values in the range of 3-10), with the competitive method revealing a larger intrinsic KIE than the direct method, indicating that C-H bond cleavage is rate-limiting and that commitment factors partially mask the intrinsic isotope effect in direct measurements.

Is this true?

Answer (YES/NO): NO